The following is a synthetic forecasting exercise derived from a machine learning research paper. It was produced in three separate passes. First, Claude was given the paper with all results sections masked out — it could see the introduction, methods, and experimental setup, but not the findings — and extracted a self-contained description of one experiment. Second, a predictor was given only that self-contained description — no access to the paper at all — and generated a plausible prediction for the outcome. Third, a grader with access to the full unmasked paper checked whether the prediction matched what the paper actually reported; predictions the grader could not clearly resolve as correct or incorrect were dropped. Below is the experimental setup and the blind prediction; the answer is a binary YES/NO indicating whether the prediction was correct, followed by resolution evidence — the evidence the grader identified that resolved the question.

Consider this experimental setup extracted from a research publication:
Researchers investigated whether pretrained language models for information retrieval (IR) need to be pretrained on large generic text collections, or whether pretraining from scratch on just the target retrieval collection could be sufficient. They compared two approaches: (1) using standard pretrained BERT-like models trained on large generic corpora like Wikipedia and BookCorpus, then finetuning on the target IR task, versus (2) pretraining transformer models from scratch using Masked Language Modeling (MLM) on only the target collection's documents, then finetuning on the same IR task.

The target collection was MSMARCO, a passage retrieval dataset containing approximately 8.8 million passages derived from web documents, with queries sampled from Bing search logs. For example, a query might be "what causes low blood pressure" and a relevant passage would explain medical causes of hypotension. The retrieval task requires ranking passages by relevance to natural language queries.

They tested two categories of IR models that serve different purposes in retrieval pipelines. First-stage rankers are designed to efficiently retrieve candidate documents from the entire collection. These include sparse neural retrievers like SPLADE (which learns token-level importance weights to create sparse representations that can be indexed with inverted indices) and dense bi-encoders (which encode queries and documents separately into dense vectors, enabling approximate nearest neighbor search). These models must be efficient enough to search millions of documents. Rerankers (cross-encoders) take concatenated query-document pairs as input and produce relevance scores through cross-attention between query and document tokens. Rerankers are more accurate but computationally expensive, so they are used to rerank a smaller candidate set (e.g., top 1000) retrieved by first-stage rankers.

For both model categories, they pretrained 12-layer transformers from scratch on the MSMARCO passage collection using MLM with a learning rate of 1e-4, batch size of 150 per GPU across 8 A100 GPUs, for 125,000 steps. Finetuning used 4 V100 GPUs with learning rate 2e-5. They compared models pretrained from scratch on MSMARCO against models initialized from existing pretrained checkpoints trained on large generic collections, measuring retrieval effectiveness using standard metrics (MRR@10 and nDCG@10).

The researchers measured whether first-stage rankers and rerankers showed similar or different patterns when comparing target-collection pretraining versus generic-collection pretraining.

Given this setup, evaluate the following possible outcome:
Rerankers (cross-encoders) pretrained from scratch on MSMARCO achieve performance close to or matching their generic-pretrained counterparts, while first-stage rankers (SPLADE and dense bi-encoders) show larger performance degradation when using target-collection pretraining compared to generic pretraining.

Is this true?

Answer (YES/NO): NO